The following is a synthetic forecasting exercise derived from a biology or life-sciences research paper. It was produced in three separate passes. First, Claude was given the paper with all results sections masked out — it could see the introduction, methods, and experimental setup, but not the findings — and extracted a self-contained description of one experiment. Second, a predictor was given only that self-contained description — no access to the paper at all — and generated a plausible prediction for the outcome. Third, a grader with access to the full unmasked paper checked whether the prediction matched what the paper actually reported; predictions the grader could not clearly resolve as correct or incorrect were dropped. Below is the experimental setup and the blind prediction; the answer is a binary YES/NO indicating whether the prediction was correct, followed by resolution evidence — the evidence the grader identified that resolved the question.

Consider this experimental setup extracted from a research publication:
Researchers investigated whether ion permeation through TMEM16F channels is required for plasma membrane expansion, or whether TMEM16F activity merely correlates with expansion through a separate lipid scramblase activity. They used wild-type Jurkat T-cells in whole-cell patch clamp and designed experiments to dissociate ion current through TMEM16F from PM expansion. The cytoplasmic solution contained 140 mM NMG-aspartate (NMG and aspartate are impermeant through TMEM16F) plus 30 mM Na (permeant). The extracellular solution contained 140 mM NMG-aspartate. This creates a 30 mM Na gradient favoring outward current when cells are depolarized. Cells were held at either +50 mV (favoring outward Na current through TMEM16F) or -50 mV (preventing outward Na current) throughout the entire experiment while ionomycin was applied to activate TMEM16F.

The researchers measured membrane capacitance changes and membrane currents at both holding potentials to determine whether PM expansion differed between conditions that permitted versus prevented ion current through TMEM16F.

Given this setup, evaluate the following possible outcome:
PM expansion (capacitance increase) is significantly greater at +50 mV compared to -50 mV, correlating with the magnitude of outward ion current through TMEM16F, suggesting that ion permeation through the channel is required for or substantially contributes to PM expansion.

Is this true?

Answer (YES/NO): NO